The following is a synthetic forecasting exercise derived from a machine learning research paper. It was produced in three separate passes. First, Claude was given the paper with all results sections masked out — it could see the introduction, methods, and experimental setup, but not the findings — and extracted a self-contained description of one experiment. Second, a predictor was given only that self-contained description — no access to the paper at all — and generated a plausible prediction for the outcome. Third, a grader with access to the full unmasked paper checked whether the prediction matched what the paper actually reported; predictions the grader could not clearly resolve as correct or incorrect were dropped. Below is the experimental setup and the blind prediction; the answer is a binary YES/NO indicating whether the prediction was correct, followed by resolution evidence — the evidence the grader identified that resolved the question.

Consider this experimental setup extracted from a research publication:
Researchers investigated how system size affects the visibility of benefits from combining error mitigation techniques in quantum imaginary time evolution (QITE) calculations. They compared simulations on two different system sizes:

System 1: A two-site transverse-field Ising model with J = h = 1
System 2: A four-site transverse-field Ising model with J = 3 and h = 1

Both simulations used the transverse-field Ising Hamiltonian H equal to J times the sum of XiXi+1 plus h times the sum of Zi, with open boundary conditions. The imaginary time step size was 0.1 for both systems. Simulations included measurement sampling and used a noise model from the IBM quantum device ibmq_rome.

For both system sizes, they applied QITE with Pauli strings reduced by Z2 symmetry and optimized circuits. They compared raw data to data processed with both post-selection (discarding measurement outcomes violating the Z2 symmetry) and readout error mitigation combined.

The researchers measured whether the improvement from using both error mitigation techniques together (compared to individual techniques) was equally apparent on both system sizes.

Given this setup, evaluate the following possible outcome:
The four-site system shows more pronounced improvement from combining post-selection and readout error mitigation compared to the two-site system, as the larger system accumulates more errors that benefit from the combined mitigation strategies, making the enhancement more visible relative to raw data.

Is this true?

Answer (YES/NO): YES